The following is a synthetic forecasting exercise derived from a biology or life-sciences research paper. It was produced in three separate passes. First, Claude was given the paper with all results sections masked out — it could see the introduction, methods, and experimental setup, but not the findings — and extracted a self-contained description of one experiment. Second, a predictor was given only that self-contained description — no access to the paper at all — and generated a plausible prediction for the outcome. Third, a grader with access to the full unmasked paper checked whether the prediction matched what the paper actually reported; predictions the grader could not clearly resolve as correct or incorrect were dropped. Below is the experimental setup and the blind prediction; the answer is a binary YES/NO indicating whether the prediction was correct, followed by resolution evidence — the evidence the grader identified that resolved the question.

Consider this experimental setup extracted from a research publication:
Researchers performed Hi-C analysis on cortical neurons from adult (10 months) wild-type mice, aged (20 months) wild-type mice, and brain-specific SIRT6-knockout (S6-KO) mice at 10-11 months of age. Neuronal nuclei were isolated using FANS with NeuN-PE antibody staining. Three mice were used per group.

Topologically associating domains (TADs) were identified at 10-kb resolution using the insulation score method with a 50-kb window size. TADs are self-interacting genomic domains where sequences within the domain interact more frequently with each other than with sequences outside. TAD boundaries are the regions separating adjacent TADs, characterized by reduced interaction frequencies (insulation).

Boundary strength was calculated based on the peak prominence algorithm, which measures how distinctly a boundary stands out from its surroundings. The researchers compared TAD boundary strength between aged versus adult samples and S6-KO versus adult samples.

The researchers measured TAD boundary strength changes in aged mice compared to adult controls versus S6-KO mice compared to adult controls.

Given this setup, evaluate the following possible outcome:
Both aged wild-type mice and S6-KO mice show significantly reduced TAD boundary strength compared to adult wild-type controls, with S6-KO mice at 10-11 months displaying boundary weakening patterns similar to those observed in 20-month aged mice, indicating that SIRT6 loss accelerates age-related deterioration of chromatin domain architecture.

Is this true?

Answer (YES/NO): NO